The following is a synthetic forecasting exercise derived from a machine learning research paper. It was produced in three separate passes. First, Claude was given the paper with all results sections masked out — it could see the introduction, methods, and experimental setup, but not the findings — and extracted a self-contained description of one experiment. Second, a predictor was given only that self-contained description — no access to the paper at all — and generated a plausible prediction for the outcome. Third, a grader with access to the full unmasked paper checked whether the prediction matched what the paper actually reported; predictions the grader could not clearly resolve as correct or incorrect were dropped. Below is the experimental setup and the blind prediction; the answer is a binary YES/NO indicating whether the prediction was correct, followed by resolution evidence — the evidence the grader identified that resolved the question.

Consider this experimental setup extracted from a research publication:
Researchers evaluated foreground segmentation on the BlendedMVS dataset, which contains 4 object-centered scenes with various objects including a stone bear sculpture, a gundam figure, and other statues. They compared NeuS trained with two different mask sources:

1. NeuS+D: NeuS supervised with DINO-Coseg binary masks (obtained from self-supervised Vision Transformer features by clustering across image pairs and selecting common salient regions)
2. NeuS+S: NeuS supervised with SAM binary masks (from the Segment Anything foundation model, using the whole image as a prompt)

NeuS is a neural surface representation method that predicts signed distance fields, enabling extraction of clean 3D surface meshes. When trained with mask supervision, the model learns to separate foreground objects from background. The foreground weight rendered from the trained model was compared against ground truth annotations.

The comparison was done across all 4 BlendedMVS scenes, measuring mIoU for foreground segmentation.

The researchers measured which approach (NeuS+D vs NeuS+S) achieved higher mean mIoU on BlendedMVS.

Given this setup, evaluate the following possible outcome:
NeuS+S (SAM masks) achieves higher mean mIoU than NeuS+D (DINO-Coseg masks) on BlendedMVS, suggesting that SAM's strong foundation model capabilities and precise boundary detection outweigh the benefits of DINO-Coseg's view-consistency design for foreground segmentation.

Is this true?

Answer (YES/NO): YES